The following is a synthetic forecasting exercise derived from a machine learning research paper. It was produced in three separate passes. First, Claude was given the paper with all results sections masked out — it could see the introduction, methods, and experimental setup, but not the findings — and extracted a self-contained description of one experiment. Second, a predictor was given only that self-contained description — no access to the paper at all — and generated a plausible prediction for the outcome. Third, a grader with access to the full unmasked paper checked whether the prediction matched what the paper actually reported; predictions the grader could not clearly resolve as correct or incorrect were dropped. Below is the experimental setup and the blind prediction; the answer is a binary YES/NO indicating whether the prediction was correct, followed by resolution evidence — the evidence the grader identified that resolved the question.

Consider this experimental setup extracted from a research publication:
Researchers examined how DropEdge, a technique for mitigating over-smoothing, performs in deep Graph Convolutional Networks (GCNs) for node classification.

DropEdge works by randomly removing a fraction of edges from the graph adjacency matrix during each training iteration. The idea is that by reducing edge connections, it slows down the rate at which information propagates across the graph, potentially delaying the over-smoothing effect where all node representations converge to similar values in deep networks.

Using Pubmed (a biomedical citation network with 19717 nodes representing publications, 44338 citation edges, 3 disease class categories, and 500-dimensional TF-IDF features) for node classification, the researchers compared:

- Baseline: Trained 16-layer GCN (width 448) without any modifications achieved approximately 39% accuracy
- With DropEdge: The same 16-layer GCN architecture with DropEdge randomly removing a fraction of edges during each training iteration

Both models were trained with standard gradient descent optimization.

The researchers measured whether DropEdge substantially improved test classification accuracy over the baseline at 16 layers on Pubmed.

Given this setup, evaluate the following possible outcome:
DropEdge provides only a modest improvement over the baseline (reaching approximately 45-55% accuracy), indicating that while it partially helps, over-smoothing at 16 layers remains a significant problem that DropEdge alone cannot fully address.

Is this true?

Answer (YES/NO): NO